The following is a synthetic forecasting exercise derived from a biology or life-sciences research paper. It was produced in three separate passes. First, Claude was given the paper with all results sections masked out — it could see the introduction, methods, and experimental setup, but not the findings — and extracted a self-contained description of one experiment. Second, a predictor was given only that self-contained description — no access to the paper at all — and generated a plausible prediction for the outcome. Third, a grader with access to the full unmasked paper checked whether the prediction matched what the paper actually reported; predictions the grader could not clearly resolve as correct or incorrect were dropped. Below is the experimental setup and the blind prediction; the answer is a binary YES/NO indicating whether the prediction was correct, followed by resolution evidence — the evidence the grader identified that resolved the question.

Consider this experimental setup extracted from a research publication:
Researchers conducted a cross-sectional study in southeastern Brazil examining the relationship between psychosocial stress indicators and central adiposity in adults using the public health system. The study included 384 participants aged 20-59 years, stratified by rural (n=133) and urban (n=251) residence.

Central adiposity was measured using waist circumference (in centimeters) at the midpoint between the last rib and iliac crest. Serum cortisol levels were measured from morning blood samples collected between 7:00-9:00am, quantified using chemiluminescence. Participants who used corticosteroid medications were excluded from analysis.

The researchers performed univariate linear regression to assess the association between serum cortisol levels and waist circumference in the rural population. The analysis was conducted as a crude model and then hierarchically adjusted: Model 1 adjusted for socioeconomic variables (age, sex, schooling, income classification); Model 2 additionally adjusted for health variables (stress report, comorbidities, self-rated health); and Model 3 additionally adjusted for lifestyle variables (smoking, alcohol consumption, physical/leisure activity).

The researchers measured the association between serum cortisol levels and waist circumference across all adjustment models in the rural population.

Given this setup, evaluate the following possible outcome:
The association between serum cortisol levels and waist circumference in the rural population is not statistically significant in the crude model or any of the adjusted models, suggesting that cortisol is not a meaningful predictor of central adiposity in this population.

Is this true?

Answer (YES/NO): NO